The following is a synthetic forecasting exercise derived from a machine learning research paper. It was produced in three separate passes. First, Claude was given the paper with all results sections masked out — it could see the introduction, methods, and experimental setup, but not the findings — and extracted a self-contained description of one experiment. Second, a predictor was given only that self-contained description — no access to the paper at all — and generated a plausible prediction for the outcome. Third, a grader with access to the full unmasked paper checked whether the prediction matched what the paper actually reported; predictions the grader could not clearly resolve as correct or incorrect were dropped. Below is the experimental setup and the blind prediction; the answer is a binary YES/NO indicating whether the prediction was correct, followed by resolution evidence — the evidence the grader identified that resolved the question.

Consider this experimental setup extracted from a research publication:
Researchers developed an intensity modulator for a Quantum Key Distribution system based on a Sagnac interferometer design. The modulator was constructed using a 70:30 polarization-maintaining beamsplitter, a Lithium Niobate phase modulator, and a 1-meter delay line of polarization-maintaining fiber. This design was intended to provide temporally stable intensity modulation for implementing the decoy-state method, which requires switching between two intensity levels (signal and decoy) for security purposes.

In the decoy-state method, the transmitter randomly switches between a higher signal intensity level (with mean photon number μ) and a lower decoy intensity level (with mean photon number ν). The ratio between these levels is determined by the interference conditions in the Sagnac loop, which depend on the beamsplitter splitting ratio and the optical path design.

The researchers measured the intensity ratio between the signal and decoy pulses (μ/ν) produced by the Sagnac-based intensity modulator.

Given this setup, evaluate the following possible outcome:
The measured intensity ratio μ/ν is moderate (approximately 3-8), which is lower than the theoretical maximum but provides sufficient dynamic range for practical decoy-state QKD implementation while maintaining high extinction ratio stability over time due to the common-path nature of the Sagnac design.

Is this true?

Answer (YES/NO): YES